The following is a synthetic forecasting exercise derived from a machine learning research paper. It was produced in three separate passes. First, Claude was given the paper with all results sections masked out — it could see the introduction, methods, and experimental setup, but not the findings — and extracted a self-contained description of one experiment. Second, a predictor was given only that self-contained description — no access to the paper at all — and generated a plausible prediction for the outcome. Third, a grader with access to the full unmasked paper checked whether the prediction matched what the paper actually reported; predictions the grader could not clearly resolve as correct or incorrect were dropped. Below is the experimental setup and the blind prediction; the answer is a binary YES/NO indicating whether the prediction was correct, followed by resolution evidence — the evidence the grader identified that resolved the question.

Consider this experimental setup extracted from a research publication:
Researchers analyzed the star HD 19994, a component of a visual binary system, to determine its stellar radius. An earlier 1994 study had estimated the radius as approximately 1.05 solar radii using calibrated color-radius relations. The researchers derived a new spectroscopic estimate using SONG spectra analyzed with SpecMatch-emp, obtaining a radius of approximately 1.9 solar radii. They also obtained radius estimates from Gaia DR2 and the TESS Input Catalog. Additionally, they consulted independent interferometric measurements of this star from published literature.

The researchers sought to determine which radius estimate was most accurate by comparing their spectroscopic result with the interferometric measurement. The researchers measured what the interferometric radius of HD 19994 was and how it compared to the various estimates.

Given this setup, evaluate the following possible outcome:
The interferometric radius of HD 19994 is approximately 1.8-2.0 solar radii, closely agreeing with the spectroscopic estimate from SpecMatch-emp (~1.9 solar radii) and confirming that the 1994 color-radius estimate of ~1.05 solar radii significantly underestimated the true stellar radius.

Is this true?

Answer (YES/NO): YES